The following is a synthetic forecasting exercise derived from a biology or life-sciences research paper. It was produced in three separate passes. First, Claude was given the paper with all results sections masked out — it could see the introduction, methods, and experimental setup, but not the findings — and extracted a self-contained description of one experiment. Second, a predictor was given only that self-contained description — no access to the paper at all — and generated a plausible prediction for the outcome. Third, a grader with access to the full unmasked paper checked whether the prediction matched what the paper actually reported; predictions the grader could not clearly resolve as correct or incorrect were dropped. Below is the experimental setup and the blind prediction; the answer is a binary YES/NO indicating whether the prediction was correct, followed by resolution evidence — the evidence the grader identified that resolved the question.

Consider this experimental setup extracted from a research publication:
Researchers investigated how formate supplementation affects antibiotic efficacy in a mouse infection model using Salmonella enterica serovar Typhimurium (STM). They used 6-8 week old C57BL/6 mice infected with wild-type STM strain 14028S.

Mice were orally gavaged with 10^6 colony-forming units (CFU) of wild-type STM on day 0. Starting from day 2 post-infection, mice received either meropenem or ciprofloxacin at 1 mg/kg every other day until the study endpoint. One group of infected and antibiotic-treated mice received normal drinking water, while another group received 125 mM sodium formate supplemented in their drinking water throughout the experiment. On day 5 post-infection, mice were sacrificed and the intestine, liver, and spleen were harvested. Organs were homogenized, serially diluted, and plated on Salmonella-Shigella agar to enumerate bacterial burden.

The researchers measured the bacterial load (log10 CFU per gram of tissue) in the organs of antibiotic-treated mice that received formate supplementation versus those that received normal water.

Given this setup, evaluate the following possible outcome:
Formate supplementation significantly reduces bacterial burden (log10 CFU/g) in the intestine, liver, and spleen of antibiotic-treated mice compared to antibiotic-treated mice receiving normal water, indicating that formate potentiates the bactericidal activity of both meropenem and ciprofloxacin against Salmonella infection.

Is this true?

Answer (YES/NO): YES